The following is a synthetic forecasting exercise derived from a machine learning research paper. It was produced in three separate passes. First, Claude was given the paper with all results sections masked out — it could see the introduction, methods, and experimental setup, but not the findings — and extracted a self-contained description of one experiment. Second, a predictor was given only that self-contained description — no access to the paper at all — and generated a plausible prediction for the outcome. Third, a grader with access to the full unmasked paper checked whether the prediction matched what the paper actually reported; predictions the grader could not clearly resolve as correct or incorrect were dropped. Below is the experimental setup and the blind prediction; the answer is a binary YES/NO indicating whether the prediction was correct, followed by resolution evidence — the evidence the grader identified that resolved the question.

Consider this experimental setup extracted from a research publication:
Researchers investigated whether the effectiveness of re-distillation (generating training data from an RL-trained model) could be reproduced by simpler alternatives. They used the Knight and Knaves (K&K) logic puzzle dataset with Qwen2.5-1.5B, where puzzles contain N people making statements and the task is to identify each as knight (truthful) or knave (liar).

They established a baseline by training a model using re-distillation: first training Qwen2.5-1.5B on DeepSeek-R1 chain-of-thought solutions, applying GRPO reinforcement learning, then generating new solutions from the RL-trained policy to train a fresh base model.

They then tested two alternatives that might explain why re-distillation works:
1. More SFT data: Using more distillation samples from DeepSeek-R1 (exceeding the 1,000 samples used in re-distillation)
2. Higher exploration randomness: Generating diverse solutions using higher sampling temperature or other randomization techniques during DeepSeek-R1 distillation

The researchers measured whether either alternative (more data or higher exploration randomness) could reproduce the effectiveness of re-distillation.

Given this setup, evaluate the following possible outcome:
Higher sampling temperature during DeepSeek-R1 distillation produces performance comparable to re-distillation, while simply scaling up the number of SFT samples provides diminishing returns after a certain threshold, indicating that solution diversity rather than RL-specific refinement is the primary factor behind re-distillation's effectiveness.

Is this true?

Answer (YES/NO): NO